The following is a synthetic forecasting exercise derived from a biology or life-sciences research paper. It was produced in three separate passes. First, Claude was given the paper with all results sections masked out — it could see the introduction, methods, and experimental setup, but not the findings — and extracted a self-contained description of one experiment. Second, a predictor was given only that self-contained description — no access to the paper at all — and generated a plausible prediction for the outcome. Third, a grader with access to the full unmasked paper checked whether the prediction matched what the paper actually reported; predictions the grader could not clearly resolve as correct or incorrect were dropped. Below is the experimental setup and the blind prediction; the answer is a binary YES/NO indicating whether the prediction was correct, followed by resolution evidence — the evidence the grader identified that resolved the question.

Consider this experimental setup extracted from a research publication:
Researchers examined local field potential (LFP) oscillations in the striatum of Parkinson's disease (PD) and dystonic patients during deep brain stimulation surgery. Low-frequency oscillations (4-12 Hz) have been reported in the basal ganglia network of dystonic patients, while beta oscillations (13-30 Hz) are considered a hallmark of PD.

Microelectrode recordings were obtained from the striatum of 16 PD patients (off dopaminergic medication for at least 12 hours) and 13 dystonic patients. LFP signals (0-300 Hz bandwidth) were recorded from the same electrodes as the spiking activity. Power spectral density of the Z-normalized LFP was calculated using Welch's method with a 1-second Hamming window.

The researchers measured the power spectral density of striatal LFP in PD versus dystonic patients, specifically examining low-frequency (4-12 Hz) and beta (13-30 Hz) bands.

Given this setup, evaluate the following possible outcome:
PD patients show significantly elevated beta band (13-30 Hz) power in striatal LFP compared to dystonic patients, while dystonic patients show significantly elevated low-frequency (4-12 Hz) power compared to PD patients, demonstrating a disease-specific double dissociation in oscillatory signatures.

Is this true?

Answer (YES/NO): NO